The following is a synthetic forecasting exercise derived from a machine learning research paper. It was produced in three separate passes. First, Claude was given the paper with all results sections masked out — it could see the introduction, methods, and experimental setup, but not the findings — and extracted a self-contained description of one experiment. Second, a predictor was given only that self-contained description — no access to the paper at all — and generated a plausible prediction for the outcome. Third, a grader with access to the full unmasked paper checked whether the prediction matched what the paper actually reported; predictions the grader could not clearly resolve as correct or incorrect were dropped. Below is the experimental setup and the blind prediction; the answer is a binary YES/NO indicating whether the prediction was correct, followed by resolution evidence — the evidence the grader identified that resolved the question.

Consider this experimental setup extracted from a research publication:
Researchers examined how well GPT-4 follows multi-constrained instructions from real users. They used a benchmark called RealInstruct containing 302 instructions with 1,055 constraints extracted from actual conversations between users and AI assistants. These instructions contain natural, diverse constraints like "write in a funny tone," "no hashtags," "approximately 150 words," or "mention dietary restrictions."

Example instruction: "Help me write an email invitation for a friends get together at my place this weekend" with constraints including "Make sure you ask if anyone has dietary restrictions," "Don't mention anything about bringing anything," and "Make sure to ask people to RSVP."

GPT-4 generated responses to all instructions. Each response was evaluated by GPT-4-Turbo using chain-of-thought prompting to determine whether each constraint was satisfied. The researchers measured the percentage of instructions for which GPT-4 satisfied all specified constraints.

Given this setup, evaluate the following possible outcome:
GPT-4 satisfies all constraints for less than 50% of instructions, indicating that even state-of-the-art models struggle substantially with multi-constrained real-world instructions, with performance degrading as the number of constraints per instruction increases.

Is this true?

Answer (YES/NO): NO